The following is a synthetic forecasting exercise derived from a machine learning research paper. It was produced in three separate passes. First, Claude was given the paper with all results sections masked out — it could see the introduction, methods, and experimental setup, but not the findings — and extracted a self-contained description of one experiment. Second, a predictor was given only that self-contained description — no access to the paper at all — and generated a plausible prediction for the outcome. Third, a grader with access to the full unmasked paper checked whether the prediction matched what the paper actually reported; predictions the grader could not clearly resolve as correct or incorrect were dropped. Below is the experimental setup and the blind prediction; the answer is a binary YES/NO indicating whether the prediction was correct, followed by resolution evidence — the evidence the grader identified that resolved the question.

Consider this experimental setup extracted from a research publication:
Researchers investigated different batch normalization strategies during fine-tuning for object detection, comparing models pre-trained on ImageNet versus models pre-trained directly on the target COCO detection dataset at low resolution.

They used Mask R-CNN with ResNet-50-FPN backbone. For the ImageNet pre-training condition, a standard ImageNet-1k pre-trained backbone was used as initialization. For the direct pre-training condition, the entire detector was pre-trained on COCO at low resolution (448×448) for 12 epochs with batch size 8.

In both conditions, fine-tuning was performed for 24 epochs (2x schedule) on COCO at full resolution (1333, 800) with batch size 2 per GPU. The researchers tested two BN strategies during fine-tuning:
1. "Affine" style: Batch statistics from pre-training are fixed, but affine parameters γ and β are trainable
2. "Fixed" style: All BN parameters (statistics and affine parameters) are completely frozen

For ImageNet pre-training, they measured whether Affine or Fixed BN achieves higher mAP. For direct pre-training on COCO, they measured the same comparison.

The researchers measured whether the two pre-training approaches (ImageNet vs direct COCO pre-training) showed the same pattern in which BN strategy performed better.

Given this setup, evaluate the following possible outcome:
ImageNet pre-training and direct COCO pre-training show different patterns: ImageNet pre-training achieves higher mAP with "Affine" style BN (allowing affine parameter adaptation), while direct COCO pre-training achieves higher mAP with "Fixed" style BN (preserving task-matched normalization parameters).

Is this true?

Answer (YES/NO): YES